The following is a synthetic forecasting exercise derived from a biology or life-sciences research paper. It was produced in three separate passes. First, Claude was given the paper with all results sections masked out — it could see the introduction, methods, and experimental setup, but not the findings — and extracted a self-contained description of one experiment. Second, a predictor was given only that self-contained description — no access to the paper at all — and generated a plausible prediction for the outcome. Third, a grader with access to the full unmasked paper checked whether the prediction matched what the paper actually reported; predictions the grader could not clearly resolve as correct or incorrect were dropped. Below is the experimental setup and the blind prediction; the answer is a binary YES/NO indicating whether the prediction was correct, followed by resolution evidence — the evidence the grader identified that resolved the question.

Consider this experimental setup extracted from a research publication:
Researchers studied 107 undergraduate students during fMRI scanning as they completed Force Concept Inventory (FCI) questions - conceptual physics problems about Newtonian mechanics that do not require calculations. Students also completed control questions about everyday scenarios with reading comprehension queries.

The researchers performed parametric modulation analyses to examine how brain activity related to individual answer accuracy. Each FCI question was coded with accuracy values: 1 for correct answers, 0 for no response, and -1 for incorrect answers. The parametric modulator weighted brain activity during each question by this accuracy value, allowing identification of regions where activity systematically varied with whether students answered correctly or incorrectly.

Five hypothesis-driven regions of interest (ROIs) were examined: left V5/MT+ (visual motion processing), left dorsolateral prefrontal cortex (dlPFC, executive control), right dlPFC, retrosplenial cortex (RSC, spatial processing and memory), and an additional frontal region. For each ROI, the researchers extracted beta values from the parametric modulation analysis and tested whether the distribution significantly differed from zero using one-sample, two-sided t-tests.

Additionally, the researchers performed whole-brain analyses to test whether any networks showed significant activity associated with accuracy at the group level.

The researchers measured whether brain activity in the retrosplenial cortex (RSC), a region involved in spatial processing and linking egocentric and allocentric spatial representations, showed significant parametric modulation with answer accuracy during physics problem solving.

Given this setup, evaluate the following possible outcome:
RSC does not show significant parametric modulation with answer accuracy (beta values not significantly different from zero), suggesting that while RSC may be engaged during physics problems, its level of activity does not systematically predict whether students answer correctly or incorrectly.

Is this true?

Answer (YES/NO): YES